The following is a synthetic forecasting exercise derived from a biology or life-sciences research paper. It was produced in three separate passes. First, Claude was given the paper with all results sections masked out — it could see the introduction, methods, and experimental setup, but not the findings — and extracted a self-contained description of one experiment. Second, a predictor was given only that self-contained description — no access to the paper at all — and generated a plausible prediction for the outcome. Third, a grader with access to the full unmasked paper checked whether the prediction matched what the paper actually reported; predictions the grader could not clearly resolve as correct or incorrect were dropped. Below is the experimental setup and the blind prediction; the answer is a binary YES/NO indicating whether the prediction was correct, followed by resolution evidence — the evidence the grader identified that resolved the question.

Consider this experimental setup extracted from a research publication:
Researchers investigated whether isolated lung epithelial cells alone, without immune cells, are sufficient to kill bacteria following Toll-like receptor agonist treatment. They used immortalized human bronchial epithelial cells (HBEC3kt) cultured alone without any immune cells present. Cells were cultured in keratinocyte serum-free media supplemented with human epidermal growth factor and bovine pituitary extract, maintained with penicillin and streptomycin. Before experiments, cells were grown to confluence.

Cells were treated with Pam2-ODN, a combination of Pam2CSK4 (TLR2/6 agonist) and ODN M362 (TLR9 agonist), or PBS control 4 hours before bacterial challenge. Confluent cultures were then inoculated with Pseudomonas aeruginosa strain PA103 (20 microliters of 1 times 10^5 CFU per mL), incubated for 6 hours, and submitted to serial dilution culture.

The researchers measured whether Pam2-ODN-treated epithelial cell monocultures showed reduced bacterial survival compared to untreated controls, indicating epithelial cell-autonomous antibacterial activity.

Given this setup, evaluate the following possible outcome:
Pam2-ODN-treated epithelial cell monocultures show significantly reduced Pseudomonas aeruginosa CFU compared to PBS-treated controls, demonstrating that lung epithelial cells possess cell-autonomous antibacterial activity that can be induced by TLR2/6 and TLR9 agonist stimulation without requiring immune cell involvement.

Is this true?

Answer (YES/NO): YES